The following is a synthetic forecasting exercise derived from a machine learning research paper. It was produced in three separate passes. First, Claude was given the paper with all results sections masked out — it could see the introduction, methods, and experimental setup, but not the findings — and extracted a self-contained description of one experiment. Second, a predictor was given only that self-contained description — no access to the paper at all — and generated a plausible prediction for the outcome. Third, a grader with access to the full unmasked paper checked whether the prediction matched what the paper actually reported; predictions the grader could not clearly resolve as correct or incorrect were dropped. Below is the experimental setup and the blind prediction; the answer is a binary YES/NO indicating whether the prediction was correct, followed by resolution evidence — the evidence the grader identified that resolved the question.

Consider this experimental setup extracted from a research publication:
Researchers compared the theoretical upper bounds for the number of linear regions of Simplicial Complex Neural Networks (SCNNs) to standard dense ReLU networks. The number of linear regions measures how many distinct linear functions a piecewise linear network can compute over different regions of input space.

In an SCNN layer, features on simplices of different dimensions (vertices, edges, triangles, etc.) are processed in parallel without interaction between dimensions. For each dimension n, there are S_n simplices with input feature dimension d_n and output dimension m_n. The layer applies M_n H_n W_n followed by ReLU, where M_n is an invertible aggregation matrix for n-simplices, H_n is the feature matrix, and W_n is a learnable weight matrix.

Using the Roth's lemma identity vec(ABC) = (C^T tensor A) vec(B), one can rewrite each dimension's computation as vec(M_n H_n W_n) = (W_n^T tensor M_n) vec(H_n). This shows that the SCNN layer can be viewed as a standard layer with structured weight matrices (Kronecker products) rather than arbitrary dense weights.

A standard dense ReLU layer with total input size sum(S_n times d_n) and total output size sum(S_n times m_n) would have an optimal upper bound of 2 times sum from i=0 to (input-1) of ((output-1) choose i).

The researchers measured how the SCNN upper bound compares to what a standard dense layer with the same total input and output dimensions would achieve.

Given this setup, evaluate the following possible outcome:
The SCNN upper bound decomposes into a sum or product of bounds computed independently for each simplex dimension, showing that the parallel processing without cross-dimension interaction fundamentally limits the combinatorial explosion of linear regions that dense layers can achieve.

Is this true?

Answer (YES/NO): NO